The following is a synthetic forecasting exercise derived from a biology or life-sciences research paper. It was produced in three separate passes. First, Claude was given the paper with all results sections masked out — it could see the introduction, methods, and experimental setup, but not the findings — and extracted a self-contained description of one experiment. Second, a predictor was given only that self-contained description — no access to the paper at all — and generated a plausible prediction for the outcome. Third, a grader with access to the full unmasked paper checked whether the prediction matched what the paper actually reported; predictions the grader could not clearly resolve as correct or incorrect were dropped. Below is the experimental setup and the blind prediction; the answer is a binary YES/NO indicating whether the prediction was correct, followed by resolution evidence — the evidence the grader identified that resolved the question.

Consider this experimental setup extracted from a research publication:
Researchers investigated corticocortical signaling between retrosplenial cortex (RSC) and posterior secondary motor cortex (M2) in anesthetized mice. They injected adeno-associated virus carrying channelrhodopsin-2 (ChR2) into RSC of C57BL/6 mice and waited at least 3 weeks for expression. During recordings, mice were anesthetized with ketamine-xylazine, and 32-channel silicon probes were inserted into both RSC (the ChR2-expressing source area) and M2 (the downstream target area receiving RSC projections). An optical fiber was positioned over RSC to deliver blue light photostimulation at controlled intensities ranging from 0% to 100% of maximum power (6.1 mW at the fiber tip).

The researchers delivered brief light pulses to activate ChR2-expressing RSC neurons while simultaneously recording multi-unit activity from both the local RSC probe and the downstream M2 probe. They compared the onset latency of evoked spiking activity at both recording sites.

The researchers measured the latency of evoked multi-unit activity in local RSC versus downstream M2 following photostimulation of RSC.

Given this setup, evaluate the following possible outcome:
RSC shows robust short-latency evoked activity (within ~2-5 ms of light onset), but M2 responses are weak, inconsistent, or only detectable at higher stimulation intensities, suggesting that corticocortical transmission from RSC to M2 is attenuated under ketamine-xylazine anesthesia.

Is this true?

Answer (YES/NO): NO